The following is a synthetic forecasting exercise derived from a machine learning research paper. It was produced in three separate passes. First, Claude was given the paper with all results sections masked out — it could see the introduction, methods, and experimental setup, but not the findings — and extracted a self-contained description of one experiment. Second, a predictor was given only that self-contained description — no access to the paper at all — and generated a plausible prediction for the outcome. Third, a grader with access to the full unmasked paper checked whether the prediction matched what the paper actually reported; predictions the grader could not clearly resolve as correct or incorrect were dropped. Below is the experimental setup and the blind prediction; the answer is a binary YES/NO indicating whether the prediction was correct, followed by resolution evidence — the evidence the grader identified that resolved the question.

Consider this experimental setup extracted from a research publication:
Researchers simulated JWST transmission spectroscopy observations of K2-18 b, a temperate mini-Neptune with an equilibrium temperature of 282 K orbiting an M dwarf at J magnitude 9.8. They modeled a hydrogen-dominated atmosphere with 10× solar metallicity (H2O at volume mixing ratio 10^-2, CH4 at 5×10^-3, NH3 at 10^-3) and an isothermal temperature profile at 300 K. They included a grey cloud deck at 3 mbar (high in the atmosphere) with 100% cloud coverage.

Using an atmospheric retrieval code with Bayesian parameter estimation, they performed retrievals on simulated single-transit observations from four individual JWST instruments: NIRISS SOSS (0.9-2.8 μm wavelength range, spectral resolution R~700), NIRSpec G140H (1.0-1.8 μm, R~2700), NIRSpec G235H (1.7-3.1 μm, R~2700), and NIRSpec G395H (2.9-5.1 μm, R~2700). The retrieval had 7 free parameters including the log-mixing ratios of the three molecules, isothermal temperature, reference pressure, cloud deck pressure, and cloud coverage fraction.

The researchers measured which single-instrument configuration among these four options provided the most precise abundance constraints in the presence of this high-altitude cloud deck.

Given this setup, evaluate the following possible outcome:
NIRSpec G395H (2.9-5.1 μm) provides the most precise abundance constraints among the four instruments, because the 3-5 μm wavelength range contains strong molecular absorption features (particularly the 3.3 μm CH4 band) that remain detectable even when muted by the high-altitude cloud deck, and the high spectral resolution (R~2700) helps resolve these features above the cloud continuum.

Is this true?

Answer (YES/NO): NO